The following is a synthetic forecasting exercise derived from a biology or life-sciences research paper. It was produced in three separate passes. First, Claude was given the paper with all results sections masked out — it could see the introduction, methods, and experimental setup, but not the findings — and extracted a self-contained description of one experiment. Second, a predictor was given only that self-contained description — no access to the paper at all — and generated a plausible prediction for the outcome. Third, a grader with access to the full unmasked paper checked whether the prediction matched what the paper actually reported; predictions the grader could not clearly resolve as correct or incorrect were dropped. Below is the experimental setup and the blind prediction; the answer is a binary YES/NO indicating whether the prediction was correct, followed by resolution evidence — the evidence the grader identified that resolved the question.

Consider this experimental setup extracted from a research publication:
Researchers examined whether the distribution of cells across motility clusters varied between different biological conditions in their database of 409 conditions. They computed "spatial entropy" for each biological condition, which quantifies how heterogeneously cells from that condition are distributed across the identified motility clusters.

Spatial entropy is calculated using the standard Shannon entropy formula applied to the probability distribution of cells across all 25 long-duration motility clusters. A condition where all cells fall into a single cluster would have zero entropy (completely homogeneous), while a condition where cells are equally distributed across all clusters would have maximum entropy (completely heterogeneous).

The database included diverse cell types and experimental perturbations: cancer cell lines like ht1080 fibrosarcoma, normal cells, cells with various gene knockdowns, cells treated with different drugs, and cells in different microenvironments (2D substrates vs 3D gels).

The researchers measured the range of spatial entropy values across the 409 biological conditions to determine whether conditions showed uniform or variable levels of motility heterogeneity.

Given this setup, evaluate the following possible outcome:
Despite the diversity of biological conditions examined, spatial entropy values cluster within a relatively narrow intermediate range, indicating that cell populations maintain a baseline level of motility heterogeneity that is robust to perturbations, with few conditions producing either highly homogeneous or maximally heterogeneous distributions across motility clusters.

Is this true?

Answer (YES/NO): NO